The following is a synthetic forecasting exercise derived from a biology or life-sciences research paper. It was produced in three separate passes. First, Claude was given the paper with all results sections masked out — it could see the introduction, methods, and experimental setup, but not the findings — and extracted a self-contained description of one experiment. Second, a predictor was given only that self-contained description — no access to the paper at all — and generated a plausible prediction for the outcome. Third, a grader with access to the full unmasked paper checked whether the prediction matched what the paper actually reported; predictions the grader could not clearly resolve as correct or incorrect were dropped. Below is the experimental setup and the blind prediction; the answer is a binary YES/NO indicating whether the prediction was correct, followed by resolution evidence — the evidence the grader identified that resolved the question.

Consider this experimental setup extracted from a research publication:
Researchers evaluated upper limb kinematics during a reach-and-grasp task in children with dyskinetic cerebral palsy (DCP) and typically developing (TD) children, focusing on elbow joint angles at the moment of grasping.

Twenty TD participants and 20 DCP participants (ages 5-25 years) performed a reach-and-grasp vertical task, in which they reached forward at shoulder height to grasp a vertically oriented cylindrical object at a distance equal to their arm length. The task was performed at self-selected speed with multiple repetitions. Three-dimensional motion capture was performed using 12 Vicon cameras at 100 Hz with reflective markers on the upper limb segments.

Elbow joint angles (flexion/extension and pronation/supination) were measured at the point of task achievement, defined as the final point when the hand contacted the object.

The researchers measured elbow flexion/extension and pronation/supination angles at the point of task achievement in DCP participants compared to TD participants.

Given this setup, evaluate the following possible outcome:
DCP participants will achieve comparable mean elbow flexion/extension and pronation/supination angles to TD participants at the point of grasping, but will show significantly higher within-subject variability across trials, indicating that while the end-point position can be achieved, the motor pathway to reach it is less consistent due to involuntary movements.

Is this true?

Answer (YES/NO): NO